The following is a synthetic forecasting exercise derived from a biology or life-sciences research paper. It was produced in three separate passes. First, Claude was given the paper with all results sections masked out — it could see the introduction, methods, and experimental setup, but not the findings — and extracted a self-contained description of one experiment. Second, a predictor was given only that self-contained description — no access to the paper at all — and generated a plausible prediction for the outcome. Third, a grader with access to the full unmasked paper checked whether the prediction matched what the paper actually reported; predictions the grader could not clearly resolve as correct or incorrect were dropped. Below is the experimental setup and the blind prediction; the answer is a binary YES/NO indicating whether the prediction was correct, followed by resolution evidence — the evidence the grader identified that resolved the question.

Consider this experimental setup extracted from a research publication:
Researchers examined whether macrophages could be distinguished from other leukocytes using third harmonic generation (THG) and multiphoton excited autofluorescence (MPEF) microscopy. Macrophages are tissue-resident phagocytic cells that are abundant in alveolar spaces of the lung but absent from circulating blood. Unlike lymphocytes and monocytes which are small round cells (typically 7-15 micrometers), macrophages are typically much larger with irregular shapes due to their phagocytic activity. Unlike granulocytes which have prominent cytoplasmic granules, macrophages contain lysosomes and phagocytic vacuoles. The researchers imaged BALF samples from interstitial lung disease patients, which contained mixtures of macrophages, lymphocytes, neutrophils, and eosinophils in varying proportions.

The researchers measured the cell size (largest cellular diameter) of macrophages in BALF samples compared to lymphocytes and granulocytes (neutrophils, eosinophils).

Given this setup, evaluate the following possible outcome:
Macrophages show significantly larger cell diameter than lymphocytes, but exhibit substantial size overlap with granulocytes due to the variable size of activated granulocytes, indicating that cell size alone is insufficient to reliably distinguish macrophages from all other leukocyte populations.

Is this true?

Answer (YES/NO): NO